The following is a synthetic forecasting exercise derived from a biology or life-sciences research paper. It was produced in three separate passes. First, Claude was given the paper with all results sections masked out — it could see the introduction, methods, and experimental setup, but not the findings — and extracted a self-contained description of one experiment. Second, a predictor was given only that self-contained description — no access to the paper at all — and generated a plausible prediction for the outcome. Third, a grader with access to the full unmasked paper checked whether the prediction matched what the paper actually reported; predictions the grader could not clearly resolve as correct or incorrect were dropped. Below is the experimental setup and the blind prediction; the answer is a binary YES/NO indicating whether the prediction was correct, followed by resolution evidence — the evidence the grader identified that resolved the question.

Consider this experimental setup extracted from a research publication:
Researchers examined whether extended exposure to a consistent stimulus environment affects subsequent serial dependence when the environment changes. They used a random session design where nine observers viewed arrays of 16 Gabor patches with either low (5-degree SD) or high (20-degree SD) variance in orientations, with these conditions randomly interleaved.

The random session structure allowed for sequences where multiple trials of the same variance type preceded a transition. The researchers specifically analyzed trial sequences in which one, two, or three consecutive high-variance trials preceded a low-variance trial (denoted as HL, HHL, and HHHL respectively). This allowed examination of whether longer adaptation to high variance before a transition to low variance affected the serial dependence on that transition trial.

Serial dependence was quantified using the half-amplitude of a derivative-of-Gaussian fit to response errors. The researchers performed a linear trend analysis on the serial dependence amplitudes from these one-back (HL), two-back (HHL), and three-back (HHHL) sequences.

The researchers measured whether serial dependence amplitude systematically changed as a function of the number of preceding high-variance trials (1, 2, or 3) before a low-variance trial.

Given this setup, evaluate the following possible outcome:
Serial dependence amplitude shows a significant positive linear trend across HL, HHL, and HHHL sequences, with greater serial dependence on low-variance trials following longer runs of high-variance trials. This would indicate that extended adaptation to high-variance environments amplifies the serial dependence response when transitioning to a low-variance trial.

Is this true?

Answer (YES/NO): YES